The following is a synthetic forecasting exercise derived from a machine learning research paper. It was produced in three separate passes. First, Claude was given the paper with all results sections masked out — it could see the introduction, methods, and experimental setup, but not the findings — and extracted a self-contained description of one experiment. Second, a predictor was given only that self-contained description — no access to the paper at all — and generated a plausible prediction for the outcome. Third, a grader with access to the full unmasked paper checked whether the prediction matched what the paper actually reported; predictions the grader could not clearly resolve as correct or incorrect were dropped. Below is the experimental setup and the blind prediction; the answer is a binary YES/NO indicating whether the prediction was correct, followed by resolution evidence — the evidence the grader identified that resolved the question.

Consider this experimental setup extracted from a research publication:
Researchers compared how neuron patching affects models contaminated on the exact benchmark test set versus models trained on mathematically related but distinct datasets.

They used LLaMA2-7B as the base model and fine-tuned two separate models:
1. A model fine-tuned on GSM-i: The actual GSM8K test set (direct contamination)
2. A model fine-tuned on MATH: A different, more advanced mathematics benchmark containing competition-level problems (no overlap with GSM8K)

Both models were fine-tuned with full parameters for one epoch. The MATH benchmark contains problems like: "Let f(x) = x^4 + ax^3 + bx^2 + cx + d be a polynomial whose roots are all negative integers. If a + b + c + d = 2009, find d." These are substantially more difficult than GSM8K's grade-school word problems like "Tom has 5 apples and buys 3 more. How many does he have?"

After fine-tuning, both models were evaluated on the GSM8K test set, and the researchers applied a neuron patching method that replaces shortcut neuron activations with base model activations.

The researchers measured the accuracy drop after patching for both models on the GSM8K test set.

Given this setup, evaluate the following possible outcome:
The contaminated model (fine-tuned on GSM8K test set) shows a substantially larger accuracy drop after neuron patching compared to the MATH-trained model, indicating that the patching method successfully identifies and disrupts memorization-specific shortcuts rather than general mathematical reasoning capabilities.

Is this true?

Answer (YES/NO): YES